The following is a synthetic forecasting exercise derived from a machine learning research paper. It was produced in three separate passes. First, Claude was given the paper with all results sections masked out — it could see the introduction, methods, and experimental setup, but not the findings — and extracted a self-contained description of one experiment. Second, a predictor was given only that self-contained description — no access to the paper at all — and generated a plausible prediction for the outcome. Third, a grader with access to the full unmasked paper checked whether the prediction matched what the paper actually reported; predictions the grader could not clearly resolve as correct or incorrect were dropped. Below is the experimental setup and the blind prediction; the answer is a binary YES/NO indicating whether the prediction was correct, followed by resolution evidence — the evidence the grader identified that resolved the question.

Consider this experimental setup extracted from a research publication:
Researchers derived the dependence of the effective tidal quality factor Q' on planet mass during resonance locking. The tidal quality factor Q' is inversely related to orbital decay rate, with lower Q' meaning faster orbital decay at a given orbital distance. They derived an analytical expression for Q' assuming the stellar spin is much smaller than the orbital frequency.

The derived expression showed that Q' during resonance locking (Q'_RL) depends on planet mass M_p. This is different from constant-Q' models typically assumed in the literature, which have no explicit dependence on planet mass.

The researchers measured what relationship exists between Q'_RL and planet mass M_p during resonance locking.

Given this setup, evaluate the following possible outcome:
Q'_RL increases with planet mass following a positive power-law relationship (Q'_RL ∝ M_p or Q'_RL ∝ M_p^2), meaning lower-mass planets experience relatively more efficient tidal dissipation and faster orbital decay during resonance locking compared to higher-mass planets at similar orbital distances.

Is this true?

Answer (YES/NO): NO